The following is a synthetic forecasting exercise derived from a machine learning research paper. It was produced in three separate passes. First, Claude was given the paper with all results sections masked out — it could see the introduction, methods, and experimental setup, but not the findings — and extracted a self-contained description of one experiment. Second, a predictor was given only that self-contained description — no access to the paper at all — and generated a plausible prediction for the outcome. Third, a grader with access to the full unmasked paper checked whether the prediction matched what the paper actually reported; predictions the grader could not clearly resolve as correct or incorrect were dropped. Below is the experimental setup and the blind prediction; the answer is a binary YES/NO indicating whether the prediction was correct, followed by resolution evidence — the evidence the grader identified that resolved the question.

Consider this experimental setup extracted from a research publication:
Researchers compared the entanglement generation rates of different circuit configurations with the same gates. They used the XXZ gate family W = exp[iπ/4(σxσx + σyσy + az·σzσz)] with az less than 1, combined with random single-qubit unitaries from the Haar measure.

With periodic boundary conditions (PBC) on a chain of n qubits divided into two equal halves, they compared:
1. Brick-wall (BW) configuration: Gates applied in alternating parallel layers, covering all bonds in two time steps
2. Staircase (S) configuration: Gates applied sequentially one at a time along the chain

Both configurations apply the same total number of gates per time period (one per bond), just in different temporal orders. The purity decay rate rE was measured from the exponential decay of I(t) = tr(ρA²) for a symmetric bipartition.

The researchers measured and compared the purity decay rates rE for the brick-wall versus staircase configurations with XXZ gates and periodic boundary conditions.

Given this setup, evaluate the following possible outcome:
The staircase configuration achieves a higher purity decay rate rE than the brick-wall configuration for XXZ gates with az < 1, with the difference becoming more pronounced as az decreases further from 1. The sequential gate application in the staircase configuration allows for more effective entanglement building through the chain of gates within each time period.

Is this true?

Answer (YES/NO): NO